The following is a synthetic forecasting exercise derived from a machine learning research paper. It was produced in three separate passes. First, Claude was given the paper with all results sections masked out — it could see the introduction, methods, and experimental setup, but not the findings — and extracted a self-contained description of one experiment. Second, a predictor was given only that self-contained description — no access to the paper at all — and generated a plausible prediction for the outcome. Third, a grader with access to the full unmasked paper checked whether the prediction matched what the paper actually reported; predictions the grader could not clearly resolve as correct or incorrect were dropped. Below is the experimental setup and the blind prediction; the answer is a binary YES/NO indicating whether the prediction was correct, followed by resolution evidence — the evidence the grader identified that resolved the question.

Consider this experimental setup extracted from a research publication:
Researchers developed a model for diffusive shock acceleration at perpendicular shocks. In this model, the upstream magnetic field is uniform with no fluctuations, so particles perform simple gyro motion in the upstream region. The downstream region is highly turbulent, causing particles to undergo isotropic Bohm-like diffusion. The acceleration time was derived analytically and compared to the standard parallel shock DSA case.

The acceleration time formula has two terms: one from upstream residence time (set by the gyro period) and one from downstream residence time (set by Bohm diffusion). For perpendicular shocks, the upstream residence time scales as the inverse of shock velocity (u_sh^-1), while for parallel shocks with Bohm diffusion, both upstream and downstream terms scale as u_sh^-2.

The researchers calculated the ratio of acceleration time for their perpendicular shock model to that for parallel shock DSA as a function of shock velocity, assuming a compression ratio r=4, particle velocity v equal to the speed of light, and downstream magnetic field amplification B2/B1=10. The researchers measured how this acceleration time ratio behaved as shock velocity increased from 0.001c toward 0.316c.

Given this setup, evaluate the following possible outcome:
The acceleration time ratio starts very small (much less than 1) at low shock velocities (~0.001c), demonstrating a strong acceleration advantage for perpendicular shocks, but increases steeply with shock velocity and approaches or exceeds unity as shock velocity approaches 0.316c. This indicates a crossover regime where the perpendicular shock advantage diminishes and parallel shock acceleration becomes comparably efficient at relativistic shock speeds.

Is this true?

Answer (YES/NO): NO